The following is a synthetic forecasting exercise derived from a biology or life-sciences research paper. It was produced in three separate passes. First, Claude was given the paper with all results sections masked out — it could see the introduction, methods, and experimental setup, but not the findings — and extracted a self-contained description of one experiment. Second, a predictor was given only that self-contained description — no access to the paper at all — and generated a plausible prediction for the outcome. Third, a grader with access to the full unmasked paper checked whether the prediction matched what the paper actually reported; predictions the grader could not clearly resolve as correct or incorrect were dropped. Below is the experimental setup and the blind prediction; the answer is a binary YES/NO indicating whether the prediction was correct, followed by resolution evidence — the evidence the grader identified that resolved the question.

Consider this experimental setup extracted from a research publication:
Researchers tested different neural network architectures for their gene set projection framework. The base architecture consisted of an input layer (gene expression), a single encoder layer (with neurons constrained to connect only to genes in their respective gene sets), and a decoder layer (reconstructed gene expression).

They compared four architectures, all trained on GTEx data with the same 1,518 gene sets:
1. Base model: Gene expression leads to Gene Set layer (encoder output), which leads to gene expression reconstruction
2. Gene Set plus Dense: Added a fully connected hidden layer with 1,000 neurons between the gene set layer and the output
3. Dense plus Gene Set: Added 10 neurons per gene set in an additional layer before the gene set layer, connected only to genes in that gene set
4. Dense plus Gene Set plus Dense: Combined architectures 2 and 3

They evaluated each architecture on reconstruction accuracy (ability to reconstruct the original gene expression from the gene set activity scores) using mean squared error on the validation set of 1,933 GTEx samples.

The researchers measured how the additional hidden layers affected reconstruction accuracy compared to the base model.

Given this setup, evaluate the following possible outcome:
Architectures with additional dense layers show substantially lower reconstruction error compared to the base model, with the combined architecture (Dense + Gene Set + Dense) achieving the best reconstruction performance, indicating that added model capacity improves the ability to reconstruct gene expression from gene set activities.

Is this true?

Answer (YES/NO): NO